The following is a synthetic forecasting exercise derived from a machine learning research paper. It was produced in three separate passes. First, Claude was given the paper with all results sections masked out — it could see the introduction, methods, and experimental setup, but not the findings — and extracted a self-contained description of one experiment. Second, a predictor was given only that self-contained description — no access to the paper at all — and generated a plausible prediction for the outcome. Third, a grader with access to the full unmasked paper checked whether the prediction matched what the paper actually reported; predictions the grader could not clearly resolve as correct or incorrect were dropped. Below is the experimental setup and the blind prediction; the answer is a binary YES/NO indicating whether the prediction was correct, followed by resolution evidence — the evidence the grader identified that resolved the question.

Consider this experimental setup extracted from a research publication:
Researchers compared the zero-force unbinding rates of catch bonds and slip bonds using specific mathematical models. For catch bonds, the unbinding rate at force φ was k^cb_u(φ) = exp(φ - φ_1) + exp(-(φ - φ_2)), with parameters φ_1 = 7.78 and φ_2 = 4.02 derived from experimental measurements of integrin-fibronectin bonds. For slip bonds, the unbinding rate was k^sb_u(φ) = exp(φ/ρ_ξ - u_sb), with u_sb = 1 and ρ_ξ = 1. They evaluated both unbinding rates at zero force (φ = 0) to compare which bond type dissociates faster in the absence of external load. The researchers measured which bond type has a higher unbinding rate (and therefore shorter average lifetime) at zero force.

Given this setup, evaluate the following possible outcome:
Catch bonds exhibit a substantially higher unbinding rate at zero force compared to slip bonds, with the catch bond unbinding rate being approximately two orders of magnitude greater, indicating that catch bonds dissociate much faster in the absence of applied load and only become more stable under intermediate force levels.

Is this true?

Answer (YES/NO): YES